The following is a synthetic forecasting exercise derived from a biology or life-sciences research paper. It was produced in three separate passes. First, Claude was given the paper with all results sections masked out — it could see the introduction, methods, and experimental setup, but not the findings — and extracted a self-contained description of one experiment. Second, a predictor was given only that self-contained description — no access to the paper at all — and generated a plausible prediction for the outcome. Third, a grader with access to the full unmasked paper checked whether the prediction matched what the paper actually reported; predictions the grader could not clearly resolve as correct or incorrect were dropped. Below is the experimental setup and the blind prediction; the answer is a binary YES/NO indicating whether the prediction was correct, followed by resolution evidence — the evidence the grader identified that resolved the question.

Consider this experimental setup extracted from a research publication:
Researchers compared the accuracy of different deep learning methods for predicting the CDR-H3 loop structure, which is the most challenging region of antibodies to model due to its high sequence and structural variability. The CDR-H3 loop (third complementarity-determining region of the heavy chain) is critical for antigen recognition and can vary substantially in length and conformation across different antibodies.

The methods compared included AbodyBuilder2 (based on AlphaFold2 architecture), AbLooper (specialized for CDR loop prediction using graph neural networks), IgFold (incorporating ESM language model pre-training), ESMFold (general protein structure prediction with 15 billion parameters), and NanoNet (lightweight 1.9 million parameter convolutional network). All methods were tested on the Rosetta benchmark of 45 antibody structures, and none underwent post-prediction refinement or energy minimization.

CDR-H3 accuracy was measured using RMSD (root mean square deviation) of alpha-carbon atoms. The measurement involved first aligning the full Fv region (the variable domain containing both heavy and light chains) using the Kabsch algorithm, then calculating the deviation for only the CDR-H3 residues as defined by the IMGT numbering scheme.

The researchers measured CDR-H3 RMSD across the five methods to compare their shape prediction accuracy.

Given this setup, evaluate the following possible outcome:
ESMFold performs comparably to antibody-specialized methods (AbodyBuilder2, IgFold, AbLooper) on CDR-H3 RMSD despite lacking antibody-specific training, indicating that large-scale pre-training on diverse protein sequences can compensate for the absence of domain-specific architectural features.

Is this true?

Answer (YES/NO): NO